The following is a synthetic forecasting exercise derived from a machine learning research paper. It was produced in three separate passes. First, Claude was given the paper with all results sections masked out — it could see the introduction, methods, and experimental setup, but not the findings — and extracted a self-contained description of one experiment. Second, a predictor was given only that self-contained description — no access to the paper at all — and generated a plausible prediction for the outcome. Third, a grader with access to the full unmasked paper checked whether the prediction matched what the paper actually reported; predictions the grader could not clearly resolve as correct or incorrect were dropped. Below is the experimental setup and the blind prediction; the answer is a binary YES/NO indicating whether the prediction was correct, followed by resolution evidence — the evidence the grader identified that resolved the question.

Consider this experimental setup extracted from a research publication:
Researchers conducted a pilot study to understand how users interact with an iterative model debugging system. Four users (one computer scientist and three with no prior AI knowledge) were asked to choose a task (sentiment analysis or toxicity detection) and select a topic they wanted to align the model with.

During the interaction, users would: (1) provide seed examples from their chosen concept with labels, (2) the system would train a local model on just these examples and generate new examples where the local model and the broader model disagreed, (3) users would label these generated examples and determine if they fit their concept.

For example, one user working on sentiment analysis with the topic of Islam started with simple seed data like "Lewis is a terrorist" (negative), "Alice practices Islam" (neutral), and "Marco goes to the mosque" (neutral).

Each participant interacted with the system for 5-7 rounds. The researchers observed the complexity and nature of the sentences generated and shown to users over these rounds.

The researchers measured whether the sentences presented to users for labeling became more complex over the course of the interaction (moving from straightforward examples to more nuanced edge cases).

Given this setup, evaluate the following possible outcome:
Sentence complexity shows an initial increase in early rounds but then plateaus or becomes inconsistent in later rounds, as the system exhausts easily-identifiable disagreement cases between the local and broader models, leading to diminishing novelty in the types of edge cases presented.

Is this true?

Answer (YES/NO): NO